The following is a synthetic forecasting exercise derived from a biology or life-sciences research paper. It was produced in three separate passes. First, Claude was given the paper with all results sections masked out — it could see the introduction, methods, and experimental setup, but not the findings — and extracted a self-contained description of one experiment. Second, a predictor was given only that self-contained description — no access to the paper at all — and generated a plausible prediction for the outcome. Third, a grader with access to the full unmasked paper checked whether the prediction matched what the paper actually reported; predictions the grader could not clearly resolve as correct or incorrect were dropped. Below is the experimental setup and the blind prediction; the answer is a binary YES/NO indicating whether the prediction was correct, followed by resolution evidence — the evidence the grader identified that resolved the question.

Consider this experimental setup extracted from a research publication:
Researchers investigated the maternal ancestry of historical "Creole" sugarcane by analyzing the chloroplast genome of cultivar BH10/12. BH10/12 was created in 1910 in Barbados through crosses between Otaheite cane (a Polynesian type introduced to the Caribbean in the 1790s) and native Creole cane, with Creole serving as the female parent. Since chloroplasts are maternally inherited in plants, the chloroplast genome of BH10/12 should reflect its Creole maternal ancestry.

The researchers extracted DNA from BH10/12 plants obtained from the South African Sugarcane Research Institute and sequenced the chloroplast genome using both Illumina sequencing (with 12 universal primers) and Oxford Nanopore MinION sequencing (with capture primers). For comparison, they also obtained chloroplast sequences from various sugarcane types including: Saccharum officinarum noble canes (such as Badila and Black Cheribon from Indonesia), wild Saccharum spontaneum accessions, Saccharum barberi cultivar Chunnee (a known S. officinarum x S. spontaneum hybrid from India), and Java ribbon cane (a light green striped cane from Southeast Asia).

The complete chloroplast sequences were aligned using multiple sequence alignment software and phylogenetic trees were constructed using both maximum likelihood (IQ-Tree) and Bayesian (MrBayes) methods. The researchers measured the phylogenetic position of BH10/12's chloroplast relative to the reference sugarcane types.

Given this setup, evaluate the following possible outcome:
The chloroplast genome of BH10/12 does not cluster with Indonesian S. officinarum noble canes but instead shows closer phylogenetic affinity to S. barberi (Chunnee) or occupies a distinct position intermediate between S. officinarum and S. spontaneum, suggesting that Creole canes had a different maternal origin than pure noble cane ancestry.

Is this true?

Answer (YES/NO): NO